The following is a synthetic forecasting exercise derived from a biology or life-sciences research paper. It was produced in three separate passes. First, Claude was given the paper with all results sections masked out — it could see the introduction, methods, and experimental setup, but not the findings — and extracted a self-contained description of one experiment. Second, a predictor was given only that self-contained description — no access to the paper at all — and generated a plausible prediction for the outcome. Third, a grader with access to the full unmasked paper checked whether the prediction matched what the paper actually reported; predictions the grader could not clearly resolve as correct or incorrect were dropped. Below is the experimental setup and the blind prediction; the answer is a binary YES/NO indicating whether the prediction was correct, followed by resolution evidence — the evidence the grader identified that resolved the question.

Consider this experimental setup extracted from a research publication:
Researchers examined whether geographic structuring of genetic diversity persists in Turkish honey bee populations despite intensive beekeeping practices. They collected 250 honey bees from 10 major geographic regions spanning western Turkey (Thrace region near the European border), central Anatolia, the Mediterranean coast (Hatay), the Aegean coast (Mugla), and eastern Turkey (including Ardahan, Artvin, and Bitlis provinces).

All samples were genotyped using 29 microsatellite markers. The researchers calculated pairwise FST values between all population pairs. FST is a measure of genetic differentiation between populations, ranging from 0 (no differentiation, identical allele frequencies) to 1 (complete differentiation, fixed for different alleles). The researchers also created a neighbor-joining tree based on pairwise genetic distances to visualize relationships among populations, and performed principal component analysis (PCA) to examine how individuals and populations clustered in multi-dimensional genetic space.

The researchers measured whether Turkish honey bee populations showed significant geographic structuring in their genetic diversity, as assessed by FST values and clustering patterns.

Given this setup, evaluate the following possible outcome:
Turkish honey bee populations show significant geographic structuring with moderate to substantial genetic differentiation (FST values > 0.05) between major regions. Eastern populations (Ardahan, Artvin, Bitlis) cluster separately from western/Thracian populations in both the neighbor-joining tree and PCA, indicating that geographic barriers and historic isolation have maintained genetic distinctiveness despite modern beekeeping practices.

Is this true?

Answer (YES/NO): NO